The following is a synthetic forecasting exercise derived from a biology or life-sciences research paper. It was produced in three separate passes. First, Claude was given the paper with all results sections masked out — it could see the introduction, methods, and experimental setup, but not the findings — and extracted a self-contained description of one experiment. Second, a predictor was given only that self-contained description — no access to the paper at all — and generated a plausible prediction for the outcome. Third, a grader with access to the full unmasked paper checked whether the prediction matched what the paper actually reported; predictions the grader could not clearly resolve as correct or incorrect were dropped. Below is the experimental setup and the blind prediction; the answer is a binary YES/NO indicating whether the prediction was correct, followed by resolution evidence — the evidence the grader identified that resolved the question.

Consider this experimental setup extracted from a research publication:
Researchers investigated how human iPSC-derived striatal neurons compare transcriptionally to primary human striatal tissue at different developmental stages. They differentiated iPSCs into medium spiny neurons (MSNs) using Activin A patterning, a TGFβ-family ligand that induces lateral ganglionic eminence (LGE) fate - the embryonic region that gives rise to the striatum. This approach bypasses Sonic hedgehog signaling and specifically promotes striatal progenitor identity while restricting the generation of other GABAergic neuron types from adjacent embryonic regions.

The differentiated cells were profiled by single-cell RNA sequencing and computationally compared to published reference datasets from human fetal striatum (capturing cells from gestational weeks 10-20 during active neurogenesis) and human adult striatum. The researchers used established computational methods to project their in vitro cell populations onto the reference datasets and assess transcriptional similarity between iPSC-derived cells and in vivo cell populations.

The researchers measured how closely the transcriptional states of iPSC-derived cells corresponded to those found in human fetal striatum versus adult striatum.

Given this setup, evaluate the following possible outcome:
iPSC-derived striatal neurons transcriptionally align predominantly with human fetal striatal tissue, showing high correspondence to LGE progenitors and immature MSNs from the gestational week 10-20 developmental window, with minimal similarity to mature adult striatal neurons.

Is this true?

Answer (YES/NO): NO